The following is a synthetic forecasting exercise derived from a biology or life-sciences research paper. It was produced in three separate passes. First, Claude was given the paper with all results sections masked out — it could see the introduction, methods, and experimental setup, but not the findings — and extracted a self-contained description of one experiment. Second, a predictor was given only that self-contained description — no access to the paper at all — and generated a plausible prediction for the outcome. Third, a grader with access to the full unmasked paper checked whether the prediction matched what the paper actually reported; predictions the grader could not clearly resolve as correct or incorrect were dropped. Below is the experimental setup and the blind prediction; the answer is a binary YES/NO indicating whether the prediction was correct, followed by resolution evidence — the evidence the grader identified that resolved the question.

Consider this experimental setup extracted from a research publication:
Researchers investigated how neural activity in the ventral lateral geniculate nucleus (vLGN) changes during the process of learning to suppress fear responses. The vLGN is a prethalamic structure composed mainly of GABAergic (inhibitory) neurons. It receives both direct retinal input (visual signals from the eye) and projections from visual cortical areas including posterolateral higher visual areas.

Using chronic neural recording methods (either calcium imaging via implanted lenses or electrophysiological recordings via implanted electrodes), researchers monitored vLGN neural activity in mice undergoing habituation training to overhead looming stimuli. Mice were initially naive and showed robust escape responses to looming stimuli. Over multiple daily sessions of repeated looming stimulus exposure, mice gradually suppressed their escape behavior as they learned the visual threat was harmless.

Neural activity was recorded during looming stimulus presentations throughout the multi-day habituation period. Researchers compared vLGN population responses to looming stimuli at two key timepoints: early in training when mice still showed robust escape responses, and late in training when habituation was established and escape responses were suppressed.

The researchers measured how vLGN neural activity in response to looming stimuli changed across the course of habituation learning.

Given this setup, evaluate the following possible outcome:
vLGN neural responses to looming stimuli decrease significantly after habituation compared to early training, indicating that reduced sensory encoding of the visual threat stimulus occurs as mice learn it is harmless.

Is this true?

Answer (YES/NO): NO